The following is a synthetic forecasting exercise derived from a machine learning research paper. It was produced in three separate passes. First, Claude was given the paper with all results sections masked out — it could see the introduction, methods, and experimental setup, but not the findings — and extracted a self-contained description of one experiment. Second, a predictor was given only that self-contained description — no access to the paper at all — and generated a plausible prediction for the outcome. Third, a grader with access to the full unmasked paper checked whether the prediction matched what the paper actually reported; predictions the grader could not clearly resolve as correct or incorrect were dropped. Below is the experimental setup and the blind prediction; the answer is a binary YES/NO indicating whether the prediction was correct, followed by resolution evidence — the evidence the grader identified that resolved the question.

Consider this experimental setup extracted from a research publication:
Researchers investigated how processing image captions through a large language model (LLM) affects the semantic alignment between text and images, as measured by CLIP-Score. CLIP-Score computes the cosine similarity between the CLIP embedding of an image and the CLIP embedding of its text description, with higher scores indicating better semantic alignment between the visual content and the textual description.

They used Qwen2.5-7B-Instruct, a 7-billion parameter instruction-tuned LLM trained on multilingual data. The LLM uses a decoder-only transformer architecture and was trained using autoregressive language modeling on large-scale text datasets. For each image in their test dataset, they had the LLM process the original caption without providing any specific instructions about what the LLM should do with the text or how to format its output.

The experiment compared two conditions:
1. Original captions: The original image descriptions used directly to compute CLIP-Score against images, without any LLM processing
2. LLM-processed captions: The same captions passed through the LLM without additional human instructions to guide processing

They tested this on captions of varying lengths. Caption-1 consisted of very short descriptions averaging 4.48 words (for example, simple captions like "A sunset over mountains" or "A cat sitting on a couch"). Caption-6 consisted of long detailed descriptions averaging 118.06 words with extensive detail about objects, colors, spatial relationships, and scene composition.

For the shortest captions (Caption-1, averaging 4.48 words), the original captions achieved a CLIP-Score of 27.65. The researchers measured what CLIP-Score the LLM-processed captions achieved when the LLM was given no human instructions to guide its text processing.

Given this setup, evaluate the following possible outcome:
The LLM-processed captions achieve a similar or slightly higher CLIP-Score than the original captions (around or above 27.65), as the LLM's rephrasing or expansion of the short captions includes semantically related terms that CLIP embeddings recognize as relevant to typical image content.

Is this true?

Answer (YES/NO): NO